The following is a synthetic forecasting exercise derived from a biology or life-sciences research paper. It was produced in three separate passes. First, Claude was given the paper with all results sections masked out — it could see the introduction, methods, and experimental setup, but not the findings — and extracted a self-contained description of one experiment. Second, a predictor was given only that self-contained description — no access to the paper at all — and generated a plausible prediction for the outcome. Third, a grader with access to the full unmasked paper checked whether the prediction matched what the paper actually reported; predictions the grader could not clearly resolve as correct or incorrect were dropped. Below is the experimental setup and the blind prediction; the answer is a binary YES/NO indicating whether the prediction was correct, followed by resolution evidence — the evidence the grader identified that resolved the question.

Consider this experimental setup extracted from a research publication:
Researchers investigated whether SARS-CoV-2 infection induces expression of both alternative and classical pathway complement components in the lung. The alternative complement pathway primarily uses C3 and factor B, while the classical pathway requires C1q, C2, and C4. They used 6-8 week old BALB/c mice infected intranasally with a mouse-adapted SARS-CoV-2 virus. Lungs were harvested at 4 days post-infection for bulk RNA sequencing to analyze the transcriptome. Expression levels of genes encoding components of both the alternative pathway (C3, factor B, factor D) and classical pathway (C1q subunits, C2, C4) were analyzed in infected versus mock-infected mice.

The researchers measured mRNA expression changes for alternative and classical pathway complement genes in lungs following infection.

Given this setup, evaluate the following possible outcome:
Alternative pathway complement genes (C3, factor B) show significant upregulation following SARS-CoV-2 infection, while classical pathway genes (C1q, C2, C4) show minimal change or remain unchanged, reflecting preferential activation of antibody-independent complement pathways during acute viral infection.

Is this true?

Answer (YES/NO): NO